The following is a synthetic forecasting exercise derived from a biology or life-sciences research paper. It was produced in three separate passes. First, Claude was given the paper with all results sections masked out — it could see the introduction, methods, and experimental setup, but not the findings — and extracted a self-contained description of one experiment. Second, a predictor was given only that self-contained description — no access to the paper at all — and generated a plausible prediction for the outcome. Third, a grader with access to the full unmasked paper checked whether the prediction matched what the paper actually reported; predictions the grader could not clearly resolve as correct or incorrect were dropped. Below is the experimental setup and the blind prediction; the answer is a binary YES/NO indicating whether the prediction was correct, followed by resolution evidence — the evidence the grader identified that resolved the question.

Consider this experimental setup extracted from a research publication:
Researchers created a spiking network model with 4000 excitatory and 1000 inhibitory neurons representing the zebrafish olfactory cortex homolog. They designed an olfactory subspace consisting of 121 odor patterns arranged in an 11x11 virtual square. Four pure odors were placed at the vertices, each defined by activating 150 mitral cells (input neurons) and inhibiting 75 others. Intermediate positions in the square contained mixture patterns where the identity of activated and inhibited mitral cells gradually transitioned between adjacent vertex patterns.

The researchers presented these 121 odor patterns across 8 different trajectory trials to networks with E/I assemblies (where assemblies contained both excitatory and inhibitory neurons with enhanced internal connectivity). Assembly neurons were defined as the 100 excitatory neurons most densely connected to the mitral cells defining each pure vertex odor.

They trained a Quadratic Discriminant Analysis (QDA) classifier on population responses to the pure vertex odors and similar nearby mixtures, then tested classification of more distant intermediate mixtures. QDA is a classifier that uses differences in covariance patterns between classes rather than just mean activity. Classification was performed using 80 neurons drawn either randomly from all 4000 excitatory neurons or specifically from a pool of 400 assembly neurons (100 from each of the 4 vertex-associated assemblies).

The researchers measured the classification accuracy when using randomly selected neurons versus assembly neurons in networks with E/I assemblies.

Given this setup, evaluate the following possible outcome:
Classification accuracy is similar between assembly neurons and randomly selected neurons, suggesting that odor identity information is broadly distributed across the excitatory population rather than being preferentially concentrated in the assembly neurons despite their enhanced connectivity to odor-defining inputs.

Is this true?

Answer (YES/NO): NO